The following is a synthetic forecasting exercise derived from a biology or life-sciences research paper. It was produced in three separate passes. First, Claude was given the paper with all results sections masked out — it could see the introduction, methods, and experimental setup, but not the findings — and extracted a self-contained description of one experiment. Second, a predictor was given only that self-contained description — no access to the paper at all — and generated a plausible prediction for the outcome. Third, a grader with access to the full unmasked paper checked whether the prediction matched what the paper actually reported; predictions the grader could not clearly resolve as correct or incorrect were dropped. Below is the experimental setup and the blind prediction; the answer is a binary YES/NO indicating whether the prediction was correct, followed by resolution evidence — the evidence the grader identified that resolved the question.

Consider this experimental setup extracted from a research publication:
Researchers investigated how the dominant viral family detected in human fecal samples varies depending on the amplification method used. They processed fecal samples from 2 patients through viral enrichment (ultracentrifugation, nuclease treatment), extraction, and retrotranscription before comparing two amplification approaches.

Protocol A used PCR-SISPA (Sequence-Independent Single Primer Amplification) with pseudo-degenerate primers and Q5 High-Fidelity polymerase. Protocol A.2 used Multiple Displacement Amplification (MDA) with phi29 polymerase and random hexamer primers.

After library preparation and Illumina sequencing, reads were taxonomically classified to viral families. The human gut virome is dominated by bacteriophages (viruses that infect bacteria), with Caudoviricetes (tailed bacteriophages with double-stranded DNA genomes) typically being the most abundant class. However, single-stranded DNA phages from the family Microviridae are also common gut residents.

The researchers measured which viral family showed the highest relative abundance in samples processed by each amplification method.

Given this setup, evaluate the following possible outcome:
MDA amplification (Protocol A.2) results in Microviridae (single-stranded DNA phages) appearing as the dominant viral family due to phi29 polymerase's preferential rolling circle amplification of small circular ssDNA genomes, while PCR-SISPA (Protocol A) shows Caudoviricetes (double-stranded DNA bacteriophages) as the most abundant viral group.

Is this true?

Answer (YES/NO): NO